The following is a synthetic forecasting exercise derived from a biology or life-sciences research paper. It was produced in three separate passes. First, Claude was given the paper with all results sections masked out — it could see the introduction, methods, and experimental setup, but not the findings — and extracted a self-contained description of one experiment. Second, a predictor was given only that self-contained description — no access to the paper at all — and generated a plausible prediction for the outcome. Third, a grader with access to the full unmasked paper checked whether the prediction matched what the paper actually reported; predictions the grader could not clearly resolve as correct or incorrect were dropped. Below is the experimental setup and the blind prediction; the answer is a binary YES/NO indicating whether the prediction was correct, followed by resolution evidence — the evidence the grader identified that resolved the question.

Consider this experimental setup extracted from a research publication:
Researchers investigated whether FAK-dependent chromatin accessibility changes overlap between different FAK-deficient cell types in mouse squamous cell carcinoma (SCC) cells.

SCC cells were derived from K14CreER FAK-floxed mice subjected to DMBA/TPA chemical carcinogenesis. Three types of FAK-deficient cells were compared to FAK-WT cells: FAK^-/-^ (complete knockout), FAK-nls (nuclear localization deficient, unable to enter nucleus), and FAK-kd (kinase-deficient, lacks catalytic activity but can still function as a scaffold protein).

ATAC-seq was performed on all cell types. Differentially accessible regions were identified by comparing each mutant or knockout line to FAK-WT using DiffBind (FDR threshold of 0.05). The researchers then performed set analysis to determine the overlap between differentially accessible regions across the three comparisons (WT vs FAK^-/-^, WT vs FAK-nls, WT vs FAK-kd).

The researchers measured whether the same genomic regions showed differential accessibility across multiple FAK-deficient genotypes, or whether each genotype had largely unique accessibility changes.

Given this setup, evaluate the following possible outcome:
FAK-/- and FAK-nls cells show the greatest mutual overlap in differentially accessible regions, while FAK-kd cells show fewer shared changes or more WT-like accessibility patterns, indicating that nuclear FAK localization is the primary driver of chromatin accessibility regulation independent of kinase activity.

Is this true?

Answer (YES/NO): NO